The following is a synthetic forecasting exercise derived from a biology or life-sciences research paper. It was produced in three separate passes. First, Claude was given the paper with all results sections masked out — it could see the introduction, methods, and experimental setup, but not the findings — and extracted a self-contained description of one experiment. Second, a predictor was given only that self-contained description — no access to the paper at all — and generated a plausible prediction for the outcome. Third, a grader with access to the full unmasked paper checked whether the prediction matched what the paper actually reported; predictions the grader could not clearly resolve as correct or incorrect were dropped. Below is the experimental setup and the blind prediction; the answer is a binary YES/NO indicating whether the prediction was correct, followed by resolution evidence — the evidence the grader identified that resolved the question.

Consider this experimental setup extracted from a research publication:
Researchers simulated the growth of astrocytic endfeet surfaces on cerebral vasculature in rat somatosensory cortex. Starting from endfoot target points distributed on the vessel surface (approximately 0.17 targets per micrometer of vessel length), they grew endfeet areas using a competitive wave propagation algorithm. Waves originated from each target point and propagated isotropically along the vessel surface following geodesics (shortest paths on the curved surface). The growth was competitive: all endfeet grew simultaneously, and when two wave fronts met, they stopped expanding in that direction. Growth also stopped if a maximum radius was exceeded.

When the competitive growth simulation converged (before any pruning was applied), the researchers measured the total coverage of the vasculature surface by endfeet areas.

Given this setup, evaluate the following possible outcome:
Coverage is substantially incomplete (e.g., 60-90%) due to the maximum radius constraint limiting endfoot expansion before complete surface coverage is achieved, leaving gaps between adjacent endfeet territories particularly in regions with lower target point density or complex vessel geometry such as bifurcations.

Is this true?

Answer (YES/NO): NO